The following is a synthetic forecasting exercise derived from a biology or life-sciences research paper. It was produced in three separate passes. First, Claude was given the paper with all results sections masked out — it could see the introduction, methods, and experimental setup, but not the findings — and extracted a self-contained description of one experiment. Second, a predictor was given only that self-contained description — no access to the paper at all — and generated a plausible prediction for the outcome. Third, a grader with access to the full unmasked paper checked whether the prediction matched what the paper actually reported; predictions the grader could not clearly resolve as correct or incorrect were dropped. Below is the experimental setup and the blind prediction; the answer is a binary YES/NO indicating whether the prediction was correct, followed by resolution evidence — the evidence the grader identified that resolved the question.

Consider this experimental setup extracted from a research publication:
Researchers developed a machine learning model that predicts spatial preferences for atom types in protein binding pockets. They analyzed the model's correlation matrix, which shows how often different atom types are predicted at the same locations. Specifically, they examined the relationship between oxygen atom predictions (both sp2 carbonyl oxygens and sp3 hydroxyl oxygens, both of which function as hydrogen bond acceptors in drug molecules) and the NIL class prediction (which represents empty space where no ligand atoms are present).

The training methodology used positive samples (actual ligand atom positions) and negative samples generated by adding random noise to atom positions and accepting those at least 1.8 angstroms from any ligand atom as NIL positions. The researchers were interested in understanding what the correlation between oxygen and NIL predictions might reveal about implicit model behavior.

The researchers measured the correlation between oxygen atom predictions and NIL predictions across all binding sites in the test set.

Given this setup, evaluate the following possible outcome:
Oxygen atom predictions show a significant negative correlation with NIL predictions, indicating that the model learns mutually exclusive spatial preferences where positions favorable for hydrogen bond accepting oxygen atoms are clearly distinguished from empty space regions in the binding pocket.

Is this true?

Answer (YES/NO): NO